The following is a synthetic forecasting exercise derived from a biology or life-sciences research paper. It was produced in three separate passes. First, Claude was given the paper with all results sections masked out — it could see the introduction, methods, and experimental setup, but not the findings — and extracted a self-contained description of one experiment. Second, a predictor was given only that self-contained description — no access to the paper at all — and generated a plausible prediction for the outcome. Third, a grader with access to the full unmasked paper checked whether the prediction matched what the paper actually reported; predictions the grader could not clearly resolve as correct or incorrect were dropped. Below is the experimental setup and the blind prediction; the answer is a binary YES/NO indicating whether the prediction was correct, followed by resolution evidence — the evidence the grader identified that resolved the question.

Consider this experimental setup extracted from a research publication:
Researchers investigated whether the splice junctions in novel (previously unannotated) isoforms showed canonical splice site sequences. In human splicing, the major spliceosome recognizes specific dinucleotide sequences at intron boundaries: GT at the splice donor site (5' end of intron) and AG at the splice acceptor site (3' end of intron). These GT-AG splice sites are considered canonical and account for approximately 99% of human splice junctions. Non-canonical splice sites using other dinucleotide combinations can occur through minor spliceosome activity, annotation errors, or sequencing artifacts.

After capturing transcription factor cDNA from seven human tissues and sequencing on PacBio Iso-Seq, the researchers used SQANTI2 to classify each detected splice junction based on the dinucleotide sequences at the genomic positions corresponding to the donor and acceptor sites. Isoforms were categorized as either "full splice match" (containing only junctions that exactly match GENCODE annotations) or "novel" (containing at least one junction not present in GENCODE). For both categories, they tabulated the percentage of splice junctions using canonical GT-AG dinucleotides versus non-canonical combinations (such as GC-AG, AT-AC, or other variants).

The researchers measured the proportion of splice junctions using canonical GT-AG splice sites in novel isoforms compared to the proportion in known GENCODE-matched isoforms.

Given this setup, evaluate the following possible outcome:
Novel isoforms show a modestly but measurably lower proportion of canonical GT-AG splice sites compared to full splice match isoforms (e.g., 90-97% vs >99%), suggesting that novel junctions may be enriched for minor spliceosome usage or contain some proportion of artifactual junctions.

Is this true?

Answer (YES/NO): NO